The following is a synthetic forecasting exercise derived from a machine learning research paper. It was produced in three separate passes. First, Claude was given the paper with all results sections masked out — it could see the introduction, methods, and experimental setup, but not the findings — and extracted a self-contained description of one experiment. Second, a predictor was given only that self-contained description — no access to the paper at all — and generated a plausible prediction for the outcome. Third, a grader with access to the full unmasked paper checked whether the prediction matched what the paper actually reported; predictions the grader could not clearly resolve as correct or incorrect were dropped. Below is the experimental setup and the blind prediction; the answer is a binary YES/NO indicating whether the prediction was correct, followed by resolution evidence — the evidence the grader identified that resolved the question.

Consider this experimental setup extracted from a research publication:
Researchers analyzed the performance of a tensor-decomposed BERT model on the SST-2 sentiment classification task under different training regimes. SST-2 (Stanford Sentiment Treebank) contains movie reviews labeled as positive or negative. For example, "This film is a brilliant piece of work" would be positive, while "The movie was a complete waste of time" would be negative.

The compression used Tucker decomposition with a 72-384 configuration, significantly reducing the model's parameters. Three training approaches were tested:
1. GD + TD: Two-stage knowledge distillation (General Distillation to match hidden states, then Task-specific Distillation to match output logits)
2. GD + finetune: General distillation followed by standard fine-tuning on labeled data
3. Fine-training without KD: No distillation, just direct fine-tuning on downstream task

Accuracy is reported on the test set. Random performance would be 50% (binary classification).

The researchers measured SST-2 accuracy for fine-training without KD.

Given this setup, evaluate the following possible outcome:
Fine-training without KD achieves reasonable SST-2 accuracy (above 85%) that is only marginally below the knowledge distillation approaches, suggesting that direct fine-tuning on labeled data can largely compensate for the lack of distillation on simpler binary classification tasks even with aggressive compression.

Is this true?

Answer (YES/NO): NO